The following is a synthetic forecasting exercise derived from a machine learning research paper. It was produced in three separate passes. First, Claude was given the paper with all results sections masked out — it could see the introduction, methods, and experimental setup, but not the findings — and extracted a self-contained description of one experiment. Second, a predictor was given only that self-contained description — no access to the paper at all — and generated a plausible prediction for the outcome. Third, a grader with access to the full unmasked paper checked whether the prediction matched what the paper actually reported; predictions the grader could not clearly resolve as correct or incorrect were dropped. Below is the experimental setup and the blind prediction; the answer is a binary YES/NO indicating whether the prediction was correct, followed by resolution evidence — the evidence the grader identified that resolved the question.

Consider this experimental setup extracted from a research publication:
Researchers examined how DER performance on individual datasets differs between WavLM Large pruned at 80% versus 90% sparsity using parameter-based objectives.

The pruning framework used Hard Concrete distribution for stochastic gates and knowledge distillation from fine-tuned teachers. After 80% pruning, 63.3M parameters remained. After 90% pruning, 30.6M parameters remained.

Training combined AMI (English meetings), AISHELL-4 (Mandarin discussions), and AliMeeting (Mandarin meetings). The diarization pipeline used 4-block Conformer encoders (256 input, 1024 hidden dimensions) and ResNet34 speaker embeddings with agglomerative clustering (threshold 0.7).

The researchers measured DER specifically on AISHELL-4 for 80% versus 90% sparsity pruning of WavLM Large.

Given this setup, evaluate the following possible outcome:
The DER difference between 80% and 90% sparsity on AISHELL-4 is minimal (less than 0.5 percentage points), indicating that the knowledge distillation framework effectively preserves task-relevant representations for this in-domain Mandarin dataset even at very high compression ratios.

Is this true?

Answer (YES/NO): YES